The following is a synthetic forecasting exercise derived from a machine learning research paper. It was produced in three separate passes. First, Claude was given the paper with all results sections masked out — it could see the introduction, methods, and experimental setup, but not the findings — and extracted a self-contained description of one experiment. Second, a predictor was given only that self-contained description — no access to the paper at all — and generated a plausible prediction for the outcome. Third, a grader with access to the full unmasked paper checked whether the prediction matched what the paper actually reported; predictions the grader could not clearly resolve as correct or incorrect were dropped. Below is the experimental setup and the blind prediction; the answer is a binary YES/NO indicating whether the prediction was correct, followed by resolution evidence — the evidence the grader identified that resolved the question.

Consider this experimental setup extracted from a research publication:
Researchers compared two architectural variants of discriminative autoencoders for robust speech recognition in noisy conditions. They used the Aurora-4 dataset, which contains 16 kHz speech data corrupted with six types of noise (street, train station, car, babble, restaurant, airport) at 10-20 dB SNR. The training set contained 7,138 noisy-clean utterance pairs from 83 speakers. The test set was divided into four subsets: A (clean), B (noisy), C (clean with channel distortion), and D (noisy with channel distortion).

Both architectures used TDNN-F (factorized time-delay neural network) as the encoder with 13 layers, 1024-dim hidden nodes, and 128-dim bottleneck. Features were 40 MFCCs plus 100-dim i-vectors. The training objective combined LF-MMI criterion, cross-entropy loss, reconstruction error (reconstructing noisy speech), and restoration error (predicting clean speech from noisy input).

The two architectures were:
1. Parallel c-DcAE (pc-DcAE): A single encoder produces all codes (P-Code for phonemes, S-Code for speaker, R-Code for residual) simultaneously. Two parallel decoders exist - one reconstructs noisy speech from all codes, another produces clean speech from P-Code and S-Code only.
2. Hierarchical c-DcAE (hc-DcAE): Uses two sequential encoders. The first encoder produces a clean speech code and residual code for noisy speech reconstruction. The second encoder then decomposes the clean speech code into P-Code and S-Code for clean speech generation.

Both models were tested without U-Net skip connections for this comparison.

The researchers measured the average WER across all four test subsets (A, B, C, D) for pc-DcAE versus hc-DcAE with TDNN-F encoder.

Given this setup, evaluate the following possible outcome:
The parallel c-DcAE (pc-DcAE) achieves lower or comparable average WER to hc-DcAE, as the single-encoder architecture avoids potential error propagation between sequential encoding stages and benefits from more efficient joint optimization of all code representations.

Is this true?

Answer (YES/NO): NO